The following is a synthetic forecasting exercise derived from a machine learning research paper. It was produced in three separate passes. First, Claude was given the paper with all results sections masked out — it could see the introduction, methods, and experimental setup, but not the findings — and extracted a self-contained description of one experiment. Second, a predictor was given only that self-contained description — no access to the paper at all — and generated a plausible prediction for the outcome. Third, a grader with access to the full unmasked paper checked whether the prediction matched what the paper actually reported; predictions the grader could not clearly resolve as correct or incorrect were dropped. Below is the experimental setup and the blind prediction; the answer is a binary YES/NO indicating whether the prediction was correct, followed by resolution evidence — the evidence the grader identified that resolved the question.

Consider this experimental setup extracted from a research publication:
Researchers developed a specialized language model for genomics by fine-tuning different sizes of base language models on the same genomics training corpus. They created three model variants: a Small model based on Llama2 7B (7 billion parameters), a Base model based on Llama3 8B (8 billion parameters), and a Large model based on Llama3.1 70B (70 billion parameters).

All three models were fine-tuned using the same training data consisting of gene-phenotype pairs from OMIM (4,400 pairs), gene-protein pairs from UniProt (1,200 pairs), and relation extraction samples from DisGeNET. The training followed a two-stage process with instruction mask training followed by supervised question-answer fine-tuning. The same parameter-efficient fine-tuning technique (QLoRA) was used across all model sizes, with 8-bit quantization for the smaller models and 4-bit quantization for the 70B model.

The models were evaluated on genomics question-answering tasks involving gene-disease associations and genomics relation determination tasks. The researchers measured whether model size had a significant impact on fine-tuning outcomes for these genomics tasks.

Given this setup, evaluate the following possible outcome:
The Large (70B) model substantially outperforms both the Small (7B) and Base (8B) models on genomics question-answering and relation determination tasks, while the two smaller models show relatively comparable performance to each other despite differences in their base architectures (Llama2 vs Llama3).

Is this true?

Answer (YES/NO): NO